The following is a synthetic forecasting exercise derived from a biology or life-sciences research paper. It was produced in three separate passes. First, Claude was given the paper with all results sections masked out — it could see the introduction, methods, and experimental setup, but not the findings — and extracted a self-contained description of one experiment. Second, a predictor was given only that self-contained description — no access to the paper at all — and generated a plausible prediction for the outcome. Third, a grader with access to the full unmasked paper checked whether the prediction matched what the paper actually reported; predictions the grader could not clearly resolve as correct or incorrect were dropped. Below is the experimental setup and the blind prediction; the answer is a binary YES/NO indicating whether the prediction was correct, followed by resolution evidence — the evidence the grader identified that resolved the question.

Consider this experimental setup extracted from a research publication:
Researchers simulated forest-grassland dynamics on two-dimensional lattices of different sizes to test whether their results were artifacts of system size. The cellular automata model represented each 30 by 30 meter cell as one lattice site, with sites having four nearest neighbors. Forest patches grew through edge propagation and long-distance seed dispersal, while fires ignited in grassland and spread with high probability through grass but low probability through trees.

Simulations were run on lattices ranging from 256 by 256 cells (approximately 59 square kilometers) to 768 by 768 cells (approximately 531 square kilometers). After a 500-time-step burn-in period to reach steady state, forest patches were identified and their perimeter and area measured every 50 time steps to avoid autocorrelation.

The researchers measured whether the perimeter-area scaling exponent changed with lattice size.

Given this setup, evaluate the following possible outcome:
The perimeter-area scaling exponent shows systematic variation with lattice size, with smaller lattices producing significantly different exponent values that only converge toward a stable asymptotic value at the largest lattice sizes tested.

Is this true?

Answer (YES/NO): NO